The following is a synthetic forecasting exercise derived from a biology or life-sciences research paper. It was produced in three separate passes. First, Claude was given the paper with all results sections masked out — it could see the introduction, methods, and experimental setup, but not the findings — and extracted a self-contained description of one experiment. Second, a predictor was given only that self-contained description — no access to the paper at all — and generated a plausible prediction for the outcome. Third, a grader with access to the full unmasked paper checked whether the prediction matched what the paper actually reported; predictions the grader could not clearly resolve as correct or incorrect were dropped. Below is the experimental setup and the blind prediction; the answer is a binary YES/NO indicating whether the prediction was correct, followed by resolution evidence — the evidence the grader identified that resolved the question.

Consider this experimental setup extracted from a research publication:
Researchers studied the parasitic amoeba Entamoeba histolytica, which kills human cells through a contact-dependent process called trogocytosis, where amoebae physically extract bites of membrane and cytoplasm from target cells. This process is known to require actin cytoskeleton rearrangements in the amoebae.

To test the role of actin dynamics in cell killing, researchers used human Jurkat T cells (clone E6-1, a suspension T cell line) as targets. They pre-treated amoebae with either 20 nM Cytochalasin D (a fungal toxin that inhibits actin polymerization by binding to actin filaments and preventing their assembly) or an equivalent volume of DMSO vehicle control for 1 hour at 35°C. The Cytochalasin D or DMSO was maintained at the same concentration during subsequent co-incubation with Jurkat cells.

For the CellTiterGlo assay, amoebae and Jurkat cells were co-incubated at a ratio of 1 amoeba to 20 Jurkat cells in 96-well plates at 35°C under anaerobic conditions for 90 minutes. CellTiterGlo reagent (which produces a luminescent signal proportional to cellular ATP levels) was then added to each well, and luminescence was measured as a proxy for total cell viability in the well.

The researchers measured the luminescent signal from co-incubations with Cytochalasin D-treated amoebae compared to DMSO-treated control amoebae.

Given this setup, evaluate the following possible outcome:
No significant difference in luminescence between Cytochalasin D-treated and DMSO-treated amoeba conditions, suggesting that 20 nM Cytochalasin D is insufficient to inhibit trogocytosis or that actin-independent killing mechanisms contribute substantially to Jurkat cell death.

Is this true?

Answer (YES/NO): NO